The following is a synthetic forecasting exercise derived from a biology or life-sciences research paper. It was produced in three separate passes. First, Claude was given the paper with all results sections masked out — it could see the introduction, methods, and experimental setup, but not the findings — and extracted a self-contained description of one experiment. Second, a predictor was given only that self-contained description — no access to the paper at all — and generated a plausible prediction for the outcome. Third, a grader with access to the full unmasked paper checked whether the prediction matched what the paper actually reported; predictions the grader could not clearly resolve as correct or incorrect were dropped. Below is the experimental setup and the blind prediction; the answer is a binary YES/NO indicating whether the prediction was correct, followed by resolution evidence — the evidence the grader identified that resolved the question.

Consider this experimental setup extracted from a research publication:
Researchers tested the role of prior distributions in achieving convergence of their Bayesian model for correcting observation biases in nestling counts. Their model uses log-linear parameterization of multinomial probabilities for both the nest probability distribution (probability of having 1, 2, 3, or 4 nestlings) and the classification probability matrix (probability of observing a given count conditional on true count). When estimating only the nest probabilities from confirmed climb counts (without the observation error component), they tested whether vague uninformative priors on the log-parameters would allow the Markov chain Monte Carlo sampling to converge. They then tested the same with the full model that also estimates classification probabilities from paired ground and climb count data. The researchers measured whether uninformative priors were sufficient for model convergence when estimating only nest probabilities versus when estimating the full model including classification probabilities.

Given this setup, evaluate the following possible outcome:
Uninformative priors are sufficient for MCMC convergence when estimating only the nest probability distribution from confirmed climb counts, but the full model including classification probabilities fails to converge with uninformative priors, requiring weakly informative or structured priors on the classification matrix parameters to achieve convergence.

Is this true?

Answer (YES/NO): YES